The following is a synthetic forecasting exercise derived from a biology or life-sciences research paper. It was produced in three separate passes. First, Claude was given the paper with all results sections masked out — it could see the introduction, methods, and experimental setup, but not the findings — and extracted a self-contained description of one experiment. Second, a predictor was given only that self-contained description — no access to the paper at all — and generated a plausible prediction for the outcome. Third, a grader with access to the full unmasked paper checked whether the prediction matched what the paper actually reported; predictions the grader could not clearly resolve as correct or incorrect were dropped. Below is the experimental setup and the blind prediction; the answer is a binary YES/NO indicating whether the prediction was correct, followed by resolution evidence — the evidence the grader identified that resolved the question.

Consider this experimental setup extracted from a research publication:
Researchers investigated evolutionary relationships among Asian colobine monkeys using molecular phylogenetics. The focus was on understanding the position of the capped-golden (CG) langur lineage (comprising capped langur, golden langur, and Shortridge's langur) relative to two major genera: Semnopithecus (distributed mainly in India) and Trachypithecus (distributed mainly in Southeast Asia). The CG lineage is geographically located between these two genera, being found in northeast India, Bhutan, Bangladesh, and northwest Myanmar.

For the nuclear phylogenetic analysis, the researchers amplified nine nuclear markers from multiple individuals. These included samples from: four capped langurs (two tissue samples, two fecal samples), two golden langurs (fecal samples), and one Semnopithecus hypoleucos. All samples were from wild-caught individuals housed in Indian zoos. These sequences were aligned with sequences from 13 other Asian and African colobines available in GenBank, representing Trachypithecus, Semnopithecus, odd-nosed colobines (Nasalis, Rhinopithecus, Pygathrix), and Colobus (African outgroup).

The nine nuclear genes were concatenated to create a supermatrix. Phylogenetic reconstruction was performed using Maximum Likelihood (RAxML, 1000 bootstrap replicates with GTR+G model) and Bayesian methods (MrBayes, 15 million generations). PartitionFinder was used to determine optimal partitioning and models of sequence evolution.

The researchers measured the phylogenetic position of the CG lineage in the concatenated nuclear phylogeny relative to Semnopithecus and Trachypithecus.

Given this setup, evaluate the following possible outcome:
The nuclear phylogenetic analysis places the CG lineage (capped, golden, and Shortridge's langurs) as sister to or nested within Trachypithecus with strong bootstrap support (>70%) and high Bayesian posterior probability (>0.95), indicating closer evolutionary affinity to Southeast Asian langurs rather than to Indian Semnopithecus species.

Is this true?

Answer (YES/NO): YES